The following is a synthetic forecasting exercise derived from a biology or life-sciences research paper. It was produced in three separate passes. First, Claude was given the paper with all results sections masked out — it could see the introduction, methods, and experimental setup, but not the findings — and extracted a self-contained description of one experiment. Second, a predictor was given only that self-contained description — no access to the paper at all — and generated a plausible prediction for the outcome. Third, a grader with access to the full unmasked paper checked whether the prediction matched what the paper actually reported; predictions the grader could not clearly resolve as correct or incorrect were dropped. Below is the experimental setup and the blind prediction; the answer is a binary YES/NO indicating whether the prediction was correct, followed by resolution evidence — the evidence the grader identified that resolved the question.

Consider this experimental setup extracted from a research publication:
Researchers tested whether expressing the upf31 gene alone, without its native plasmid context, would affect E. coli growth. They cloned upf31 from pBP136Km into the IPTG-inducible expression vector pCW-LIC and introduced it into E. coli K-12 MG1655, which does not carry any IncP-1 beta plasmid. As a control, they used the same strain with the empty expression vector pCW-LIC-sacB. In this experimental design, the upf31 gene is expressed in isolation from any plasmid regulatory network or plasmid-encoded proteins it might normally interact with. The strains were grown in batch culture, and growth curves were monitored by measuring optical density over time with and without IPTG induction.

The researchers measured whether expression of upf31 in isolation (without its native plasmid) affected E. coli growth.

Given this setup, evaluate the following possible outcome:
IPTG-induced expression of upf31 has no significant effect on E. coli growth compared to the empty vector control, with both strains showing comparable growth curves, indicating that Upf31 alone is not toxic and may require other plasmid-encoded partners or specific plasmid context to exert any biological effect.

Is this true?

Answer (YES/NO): YES